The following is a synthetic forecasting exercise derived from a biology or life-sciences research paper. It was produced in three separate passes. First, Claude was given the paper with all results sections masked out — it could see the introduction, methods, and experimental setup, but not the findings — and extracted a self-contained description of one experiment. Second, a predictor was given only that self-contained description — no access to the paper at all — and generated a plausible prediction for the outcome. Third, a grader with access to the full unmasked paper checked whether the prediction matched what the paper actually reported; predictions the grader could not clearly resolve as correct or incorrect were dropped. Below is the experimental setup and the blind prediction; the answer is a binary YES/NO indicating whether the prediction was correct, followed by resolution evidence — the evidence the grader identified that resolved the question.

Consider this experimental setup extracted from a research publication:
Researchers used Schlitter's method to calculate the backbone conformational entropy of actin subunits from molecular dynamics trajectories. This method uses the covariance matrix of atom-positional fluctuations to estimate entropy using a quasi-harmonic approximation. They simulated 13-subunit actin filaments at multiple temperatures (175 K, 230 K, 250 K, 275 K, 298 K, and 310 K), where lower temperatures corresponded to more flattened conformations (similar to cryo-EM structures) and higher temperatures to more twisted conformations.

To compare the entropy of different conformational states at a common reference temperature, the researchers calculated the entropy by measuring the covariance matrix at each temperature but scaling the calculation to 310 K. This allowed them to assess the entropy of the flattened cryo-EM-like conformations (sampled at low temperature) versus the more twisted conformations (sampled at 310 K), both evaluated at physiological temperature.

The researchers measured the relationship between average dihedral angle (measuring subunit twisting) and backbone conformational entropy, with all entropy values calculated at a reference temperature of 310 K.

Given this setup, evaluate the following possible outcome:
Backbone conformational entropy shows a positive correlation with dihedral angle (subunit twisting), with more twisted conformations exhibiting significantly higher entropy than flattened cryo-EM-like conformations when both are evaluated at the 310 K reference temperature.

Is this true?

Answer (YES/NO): YES